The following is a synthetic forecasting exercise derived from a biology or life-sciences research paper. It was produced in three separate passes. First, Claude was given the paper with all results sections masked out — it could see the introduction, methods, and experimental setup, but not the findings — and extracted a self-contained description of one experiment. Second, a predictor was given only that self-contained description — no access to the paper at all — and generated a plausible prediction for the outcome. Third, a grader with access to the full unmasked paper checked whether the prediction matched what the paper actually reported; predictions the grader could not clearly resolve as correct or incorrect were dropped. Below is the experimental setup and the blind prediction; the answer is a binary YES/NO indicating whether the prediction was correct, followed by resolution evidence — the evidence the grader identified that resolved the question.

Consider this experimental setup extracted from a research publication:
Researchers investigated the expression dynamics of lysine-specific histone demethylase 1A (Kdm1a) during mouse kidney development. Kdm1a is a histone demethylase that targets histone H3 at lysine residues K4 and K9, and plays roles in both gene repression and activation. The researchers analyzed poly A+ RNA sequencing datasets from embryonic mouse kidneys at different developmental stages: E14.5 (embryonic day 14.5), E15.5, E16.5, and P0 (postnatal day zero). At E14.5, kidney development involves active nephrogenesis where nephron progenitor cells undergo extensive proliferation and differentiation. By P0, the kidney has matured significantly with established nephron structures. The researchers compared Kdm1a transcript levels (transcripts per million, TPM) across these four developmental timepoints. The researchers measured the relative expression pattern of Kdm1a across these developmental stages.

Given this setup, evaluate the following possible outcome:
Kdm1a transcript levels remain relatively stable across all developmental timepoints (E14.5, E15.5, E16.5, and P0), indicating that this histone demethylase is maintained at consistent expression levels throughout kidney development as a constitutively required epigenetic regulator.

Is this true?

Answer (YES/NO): NO